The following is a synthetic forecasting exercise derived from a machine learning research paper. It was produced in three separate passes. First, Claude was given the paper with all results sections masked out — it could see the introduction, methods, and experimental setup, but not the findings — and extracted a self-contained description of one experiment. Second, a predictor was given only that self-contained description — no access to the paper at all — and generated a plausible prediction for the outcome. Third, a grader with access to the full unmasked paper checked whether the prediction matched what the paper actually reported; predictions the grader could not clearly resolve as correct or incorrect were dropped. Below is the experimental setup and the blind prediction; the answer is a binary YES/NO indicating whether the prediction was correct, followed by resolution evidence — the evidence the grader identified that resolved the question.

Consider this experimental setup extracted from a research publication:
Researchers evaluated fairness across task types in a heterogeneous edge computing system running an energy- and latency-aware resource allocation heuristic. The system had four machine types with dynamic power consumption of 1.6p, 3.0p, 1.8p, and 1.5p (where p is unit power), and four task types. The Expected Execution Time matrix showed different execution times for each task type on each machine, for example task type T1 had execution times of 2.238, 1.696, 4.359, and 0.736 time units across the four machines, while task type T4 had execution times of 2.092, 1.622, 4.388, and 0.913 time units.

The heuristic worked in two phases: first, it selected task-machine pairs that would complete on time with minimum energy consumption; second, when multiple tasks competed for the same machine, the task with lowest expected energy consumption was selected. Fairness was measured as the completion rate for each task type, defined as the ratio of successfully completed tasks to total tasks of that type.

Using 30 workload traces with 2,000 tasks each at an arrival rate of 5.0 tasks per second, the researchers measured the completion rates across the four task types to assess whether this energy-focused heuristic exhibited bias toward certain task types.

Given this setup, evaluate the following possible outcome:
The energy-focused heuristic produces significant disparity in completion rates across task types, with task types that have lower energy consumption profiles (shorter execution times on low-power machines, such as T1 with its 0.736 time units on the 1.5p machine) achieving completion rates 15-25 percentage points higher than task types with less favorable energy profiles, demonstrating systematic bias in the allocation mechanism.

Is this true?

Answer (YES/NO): NO